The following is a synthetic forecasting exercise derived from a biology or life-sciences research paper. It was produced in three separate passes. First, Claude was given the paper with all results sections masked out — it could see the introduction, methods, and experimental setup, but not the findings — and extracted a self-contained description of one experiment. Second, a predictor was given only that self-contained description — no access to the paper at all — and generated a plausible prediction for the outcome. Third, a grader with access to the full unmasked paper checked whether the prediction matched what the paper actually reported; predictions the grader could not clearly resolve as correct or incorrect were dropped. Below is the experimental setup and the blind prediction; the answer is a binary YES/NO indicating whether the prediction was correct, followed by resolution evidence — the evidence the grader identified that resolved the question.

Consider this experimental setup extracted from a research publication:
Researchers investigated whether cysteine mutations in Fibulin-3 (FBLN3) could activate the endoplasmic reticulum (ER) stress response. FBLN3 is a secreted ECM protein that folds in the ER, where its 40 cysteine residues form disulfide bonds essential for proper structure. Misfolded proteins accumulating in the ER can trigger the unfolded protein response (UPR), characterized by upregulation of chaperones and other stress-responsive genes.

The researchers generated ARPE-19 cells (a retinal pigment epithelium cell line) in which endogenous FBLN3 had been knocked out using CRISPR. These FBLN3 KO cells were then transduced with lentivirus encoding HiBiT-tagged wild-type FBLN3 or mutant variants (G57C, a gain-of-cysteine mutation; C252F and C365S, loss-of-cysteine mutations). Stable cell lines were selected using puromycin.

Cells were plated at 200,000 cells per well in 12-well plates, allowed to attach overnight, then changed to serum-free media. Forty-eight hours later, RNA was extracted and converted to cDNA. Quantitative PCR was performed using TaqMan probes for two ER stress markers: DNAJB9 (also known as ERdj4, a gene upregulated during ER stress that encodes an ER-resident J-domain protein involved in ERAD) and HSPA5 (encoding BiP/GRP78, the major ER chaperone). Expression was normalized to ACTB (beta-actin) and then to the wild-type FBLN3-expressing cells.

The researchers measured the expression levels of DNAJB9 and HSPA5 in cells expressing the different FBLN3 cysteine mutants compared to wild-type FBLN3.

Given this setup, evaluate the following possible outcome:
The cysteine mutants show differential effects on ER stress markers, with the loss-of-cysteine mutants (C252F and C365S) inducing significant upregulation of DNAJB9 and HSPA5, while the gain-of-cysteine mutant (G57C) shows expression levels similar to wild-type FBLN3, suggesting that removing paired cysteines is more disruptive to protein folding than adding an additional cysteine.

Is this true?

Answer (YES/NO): YES